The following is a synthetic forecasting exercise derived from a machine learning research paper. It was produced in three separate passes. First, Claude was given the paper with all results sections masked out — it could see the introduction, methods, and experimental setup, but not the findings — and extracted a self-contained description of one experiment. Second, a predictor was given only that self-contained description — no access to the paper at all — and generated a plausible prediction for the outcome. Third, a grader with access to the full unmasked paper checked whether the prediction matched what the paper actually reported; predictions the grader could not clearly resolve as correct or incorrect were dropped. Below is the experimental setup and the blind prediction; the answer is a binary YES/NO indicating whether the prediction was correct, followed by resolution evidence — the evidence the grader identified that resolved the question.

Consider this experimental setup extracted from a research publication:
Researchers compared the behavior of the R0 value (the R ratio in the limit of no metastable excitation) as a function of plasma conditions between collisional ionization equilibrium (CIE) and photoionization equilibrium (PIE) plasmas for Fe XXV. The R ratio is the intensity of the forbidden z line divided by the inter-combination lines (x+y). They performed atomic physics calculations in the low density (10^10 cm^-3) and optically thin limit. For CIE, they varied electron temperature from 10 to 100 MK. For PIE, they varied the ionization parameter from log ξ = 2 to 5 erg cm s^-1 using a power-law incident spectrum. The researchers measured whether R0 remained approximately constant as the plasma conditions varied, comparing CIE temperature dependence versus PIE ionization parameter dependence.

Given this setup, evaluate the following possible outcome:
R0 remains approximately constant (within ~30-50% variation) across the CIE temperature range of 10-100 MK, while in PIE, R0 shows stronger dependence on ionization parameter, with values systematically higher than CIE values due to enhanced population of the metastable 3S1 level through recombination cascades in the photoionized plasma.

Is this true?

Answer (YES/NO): NO